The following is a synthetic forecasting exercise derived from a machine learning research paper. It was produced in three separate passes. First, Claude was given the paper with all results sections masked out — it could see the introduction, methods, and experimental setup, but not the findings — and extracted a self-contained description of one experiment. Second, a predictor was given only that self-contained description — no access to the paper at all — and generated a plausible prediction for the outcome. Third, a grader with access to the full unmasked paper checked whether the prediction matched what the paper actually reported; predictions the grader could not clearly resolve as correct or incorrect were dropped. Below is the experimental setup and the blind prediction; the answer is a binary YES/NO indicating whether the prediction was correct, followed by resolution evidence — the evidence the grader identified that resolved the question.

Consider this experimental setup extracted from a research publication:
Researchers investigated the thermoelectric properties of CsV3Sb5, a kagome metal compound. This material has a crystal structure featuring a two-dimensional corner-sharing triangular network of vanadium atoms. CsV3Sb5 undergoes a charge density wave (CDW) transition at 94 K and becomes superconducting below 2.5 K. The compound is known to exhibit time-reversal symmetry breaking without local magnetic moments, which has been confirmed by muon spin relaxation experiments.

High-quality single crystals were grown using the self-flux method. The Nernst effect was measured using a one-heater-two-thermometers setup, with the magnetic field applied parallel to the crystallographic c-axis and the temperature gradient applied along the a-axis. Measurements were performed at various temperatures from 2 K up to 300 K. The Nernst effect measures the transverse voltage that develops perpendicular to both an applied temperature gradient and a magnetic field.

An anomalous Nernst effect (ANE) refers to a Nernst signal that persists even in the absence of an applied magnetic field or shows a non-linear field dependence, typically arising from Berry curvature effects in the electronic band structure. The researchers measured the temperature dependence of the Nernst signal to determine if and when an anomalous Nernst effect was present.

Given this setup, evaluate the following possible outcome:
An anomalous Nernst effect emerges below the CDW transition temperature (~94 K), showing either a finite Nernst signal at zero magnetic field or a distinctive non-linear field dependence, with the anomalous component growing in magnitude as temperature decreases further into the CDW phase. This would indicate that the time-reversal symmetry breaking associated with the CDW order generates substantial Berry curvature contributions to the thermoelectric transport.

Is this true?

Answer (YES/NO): NO